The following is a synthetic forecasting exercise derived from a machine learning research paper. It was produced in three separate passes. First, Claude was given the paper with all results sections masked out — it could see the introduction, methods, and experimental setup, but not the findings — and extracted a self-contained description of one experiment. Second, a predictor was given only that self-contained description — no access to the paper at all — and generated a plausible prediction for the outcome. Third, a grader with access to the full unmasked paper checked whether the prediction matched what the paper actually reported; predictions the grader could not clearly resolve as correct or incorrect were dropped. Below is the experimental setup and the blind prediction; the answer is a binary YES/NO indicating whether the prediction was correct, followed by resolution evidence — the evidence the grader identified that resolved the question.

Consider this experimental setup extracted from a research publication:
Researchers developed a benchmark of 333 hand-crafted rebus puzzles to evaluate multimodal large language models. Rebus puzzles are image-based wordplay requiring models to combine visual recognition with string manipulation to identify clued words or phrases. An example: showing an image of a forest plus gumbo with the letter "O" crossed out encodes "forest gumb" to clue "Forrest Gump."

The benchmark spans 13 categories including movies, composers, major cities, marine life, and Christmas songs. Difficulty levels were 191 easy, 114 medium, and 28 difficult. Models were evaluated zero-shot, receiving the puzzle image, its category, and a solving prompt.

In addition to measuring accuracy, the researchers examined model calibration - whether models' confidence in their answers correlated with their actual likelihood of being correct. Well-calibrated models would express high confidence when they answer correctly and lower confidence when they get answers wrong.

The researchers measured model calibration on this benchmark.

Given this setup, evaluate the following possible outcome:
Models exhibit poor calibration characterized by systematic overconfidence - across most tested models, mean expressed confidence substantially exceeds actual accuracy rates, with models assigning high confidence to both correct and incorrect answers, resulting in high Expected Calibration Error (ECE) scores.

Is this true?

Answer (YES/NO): NO